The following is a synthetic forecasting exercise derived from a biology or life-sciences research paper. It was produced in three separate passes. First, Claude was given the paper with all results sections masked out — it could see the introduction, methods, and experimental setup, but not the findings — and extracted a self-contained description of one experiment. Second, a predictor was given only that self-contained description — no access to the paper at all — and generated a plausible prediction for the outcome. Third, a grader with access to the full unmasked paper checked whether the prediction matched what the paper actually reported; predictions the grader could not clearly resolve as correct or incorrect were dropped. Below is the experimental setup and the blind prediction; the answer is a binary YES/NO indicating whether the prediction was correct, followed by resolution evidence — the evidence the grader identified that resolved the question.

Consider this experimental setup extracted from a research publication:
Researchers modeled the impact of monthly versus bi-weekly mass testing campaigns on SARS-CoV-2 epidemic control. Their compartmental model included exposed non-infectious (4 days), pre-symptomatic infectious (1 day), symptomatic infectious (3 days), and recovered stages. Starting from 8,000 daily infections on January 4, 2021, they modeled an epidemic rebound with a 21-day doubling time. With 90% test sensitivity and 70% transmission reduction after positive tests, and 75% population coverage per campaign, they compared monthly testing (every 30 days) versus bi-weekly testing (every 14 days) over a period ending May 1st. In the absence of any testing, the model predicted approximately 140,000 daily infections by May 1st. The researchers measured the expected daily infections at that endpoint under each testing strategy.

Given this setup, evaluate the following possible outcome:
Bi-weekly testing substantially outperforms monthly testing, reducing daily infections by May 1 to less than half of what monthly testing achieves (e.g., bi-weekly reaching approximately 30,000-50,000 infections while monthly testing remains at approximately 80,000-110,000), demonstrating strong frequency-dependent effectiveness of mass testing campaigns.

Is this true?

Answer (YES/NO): YES